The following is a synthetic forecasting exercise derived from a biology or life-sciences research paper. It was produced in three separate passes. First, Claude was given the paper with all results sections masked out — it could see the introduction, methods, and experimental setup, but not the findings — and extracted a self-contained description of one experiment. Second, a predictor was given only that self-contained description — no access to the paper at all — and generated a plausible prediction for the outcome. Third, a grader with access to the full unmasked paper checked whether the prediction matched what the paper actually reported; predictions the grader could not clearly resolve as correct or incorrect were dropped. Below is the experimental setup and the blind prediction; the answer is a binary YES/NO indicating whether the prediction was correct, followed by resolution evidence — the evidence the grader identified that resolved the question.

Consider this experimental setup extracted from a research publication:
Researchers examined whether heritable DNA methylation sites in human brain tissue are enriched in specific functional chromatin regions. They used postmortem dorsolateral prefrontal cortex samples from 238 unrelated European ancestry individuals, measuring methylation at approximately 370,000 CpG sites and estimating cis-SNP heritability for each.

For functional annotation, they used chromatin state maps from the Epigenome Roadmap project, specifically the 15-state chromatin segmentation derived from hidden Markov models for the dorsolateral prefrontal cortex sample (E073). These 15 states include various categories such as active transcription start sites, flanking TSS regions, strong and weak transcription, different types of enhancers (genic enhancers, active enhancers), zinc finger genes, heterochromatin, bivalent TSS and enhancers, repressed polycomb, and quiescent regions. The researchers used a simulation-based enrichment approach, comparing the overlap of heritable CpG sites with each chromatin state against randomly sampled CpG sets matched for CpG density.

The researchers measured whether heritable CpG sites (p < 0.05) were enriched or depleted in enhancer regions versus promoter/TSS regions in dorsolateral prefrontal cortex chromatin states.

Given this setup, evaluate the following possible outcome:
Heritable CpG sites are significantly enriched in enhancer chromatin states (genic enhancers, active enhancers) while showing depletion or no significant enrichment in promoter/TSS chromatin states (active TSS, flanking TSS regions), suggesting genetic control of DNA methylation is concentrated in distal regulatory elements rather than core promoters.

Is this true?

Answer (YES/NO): NO